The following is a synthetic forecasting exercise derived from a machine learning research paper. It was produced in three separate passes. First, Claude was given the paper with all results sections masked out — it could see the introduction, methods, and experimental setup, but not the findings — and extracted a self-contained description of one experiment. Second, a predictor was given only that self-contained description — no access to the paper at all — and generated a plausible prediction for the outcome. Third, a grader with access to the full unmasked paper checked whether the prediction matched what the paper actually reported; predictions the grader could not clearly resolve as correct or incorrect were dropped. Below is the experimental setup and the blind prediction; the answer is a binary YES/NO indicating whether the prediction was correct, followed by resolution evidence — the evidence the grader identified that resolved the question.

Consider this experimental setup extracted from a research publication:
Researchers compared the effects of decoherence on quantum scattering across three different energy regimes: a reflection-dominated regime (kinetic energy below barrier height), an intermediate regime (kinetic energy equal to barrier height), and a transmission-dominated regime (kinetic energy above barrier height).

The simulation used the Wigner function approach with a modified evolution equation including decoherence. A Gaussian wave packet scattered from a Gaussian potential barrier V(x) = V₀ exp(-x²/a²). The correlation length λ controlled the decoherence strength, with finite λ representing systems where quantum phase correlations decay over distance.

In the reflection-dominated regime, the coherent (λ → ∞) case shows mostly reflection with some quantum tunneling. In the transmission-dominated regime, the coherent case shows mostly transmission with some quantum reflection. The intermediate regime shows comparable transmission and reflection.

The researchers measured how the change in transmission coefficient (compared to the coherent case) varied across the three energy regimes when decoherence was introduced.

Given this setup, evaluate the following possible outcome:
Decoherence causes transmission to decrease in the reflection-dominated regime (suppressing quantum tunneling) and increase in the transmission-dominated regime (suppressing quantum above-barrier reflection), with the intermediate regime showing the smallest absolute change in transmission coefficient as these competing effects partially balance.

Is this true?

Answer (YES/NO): NO